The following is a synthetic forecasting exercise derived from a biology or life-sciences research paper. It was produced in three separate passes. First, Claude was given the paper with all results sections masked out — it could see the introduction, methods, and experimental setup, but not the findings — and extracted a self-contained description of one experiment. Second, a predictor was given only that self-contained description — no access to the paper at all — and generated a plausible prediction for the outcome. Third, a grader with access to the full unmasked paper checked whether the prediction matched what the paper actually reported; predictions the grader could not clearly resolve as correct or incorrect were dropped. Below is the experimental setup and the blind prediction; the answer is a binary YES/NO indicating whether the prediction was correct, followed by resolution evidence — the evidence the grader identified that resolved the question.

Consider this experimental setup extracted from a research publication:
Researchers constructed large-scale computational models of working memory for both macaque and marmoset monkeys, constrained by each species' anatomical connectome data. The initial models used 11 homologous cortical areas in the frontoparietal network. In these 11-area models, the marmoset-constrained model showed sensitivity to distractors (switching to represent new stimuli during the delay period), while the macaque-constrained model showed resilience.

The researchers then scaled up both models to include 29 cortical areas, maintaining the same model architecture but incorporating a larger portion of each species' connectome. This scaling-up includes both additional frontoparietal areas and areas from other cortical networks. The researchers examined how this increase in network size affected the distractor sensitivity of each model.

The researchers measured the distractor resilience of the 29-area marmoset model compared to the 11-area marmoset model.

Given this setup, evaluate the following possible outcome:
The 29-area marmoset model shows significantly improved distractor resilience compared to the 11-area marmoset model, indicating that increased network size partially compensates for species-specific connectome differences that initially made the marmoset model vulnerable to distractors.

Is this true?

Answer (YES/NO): NO